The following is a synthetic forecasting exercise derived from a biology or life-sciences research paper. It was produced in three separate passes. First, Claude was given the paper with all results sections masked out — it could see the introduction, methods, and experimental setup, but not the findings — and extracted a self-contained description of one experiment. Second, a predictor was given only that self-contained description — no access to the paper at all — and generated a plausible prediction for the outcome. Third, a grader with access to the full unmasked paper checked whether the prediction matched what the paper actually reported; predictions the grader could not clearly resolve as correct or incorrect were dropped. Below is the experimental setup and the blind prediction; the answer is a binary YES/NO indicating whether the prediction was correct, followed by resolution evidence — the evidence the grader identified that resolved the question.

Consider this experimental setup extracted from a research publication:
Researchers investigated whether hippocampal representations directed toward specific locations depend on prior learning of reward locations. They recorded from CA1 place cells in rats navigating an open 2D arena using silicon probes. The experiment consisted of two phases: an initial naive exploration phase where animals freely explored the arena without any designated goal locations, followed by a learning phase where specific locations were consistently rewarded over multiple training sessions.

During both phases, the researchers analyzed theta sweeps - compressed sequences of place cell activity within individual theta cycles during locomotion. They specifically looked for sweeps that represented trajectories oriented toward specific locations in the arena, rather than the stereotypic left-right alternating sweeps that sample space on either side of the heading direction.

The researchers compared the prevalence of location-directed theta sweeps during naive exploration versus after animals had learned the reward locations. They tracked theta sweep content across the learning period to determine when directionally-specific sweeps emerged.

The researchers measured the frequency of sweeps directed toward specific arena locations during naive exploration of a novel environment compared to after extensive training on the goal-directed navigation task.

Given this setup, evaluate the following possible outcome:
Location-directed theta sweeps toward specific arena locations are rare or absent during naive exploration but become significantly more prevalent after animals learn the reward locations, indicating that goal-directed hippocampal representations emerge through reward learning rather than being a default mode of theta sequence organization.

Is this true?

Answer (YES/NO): YES